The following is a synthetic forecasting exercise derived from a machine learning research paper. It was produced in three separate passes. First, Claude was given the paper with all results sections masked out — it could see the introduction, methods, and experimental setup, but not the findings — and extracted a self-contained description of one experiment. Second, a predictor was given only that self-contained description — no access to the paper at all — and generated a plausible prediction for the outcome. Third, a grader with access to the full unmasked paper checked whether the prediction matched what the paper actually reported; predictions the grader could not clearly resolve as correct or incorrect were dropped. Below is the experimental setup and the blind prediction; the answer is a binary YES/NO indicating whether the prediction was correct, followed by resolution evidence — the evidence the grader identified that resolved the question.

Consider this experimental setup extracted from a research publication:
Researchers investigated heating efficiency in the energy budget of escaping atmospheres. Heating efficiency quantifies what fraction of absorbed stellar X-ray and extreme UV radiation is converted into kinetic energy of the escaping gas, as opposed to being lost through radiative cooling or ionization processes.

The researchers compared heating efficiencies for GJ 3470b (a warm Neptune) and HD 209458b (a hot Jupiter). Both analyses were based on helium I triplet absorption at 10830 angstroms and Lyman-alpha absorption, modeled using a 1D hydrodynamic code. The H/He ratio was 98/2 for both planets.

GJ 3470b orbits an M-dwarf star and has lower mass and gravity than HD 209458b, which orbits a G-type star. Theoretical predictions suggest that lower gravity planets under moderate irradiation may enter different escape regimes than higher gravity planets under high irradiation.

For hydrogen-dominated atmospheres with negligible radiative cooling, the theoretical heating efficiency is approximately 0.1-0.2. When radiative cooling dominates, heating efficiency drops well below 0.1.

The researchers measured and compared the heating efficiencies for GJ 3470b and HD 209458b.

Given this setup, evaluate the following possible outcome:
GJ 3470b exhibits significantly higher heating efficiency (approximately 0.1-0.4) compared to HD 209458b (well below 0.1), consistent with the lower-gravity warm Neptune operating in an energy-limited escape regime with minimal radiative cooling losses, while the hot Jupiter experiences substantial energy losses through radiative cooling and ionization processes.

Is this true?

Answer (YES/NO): NO